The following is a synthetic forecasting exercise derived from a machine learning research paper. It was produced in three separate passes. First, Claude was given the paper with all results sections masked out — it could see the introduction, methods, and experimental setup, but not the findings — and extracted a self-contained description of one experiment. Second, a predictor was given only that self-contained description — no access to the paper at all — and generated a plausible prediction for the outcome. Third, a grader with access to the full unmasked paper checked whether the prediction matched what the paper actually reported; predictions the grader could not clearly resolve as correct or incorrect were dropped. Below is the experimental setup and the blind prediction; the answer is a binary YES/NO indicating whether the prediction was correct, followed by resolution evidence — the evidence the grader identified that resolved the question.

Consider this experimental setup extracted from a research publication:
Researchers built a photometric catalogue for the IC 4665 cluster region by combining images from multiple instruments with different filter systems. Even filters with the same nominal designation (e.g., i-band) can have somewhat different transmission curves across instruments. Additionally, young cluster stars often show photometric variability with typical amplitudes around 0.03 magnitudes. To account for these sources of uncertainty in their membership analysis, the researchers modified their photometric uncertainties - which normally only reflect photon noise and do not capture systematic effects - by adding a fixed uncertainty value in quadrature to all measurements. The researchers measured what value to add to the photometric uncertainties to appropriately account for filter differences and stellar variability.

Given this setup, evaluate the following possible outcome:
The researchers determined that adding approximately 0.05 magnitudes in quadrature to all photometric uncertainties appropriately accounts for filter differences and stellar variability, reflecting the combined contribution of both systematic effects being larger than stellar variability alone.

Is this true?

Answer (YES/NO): YES